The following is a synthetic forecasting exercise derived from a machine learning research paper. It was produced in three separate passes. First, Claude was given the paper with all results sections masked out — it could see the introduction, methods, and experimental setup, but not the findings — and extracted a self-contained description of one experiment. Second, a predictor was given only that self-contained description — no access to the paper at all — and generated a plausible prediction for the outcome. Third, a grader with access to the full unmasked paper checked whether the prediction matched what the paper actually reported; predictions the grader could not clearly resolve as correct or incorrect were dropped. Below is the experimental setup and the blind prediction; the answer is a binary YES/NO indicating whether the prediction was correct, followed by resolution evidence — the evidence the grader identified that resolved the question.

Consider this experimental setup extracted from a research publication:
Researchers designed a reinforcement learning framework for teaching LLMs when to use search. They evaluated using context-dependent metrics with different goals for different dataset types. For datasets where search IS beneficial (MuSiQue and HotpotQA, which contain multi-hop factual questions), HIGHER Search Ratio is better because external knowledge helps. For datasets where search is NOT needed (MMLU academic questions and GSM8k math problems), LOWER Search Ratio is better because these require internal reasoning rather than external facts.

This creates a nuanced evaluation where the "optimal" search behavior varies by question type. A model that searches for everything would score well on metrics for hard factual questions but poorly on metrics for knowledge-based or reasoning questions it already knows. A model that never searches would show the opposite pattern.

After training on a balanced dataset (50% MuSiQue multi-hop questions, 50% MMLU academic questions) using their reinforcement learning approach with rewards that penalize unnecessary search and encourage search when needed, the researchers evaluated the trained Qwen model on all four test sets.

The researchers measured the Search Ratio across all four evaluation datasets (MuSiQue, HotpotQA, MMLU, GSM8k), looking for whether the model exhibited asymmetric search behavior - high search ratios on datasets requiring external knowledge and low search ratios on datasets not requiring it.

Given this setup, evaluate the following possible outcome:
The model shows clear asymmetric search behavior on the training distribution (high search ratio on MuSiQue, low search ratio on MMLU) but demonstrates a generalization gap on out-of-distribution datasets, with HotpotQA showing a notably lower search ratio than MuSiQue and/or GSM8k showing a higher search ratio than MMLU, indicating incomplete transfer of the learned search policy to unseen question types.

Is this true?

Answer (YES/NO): NO